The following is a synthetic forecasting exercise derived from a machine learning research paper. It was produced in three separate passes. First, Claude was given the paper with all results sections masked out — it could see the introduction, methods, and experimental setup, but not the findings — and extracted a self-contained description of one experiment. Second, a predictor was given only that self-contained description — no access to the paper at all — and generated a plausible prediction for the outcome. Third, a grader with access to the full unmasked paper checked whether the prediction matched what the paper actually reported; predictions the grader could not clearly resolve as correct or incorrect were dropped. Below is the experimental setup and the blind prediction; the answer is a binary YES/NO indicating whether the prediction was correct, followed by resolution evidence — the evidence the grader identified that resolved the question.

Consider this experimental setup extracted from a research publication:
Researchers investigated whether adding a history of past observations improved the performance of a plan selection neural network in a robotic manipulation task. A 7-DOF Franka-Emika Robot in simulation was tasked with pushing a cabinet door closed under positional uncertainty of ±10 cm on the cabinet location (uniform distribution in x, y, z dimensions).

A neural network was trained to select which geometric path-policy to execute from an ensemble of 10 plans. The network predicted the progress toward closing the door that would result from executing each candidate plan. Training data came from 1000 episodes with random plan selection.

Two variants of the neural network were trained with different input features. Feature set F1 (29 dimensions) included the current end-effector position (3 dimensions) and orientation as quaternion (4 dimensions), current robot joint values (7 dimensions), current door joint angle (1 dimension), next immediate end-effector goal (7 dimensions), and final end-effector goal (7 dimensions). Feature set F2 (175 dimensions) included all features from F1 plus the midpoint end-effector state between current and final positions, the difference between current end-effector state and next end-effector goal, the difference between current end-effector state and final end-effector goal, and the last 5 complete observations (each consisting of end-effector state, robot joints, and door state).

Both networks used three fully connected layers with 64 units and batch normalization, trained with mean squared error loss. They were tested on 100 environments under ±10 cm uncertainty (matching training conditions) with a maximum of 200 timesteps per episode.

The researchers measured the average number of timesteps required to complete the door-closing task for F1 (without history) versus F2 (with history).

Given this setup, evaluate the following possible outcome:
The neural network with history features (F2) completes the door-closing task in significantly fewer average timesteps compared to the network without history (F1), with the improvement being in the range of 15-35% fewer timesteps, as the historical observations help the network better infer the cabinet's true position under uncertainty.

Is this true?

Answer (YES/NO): NO